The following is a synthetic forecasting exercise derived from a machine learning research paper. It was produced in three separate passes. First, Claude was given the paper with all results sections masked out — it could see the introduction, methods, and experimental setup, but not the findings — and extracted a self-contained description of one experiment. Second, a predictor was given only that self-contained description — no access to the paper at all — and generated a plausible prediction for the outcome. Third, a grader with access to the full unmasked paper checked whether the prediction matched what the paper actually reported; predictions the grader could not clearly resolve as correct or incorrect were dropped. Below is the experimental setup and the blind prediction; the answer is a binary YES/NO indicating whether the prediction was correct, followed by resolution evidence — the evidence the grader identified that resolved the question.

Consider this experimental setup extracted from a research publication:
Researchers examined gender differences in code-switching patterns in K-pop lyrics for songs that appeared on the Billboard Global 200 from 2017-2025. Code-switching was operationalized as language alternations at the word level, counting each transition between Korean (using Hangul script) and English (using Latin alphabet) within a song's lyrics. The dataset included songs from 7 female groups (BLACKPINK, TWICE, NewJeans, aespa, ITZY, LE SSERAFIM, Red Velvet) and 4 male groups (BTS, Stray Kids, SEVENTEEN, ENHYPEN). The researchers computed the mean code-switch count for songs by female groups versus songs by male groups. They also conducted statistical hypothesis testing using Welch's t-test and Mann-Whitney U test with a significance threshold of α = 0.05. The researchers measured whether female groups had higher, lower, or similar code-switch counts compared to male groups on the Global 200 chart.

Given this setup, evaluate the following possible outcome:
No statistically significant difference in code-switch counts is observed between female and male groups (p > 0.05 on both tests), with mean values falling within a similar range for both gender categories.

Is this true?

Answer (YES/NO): YES